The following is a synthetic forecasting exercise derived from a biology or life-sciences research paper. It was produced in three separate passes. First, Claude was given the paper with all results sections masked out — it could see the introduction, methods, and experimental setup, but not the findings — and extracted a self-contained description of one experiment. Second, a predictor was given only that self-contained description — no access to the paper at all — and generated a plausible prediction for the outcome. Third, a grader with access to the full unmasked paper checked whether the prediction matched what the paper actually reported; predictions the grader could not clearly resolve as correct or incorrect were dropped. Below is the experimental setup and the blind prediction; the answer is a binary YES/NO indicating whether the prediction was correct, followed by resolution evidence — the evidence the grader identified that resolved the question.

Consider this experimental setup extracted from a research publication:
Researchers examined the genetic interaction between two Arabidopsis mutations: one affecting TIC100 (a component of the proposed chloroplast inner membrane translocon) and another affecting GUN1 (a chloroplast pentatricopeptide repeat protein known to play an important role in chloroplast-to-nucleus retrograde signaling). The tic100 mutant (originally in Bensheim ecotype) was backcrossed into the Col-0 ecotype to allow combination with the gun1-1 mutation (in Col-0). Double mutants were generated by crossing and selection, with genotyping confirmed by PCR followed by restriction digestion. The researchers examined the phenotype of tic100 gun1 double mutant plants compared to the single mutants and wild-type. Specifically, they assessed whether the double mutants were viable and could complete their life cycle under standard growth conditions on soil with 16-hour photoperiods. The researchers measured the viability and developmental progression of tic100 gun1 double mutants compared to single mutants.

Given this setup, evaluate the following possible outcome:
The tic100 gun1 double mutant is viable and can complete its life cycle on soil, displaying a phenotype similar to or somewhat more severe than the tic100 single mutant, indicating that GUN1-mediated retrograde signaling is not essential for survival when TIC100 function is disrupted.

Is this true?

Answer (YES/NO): NO